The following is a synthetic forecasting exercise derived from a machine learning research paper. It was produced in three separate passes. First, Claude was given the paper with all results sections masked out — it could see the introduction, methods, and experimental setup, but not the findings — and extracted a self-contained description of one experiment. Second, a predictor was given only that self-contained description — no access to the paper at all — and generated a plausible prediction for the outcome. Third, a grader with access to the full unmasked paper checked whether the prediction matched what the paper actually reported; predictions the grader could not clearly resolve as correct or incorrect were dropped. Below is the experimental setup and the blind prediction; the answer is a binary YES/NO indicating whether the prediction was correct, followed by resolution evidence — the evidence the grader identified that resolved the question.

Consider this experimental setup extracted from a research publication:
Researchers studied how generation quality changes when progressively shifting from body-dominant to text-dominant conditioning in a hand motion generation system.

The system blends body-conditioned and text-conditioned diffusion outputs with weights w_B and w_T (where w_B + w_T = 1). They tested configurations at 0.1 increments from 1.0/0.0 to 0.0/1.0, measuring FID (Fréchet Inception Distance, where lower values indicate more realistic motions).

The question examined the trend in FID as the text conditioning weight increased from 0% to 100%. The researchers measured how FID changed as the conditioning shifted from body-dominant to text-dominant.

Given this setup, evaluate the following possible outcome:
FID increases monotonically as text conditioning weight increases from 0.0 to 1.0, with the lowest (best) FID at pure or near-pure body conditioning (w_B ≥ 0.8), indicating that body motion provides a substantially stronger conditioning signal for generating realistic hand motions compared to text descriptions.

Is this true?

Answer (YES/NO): NO